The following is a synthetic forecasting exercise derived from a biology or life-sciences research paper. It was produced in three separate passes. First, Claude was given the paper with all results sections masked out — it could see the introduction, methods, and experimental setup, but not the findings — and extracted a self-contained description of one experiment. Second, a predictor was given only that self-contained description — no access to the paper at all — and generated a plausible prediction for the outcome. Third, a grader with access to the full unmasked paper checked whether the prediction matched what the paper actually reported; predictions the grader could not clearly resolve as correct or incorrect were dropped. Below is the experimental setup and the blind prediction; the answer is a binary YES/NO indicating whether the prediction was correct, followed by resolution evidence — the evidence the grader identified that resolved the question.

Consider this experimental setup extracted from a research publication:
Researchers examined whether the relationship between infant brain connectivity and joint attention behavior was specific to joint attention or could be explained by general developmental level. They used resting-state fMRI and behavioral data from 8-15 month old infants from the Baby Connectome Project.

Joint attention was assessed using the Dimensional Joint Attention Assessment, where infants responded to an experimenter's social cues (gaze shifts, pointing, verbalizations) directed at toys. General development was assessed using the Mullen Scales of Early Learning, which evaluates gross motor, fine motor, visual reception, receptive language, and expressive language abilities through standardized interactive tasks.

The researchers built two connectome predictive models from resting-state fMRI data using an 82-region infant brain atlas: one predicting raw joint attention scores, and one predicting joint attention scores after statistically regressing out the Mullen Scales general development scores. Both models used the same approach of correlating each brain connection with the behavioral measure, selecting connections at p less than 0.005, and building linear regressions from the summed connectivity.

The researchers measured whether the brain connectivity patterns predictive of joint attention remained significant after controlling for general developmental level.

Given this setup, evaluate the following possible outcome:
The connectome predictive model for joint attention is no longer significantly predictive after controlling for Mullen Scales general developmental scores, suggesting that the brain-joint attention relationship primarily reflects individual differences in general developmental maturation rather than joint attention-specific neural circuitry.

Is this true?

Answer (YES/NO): NO